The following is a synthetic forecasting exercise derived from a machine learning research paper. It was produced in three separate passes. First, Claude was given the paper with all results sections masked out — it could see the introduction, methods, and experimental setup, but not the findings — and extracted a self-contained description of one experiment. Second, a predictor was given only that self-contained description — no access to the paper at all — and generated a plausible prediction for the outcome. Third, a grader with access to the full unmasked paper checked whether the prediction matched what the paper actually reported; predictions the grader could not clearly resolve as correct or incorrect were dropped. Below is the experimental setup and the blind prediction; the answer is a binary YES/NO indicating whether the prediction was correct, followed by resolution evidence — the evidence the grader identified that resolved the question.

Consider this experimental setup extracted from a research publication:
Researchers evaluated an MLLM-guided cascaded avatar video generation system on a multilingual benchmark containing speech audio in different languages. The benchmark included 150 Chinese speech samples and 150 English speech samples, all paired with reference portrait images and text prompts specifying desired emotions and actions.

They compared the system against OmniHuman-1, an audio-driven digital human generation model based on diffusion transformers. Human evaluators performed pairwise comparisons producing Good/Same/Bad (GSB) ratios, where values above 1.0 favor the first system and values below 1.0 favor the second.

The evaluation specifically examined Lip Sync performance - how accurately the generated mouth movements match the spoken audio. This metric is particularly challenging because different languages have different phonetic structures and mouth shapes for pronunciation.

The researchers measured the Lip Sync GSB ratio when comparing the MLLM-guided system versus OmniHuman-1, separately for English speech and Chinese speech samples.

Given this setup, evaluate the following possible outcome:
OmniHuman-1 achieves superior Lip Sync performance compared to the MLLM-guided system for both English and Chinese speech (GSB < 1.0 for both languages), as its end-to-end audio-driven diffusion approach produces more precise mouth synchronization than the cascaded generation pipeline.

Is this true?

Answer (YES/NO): NO